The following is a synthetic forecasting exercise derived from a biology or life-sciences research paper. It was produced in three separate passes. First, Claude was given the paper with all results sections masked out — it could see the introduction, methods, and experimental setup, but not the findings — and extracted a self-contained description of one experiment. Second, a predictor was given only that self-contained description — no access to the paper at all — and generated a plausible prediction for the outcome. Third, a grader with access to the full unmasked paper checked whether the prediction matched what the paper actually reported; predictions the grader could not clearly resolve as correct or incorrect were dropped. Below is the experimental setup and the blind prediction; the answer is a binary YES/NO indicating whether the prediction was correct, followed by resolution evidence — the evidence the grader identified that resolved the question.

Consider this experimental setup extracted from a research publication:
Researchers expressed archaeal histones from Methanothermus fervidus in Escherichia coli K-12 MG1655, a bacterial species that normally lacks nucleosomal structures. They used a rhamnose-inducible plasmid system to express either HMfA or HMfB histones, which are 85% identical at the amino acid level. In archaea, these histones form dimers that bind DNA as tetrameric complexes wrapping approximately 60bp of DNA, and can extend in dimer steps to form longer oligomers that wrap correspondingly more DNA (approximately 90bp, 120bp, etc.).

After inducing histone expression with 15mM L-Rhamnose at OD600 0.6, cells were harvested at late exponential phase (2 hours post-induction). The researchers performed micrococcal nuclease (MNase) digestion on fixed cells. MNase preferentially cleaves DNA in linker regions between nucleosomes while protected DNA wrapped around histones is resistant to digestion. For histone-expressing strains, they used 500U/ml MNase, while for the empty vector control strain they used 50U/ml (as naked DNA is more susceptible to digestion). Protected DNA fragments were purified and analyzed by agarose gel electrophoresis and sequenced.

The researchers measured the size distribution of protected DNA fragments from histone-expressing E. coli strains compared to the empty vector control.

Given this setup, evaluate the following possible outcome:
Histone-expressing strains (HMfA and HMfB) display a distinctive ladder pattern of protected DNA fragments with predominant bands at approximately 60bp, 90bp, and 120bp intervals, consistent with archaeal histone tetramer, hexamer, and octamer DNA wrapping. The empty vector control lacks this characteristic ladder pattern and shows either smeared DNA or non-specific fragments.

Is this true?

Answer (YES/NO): YES